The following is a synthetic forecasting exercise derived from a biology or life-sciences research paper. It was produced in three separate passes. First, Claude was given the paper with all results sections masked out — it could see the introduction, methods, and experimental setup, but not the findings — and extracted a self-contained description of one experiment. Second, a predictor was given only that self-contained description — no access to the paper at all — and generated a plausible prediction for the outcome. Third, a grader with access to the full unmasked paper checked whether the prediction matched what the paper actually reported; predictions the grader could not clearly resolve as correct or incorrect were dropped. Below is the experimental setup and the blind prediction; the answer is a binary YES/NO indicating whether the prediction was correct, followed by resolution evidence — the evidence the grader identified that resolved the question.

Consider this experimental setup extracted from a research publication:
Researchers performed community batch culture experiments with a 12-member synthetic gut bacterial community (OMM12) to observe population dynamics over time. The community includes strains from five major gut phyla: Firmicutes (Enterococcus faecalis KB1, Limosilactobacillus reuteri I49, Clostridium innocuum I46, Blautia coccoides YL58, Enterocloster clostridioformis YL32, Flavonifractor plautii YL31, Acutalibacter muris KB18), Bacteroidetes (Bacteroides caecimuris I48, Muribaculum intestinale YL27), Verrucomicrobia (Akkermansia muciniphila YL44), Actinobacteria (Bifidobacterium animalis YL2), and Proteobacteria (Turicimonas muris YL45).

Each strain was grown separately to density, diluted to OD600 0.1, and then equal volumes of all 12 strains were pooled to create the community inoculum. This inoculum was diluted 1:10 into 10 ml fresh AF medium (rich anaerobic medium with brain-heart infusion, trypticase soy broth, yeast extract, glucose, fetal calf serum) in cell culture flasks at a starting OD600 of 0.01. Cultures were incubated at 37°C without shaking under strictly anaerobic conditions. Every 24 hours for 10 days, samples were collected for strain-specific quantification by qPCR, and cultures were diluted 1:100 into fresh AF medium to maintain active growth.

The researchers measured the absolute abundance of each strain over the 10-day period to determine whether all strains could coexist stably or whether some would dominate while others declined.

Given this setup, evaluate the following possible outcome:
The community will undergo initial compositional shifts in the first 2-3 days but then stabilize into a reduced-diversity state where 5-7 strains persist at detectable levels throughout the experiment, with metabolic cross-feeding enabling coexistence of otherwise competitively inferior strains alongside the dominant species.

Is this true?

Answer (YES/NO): NO